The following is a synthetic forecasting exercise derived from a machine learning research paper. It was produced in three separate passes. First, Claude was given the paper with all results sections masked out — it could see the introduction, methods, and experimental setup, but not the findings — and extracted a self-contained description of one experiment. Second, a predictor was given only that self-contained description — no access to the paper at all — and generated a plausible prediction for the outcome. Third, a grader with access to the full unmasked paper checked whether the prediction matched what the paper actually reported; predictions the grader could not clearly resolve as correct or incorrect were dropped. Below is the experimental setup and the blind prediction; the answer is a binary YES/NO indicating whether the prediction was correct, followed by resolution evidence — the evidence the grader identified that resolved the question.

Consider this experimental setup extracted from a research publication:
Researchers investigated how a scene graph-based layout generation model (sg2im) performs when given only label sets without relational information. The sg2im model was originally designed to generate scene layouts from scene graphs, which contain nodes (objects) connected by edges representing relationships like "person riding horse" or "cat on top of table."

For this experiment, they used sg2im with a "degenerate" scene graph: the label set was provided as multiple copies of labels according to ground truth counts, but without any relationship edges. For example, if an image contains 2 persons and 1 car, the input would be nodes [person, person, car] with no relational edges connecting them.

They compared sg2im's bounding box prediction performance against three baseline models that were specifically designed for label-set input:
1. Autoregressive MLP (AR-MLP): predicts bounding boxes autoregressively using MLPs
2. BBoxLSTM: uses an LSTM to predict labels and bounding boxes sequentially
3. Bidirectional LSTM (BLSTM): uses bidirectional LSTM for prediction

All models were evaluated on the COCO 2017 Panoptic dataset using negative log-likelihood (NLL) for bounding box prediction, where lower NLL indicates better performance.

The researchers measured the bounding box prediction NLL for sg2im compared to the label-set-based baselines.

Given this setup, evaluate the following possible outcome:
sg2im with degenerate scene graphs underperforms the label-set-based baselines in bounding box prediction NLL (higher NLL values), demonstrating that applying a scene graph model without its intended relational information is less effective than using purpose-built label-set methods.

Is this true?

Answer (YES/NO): YES